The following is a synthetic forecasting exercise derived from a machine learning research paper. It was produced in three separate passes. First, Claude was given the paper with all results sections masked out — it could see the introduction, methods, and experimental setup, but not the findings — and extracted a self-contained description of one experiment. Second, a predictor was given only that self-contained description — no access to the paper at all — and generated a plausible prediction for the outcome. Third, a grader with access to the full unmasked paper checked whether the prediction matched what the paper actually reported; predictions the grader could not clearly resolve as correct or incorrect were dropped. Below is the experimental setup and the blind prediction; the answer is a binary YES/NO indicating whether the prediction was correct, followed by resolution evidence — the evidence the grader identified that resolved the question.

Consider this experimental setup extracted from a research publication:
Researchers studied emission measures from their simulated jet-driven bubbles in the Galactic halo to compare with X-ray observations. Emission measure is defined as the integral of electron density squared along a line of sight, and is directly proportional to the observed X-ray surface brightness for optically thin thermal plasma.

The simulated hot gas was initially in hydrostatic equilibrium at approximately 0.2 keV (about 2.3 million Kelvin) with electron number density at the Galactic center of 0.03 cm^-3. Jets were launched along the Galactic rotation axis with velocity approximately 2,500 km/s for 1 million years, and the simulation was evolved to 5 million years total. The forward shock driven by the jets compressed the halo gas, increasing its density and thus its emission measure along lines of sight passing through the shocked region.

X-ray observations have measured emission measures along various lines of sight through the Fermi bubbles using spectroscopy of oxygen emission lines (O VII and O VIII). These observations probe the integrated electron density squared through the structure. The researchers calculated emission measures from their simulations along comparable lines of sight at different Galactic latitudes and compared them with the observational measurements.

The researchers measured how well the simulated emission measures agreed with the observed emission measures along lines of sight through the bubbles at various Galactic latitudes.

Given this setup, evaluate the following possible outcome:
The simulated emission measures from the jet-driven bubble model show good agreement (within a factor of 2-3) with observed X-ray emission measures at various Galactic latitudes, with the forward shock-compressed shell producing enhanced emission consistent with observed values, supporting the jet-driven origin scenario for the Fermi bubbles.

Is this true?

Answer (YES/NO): NO